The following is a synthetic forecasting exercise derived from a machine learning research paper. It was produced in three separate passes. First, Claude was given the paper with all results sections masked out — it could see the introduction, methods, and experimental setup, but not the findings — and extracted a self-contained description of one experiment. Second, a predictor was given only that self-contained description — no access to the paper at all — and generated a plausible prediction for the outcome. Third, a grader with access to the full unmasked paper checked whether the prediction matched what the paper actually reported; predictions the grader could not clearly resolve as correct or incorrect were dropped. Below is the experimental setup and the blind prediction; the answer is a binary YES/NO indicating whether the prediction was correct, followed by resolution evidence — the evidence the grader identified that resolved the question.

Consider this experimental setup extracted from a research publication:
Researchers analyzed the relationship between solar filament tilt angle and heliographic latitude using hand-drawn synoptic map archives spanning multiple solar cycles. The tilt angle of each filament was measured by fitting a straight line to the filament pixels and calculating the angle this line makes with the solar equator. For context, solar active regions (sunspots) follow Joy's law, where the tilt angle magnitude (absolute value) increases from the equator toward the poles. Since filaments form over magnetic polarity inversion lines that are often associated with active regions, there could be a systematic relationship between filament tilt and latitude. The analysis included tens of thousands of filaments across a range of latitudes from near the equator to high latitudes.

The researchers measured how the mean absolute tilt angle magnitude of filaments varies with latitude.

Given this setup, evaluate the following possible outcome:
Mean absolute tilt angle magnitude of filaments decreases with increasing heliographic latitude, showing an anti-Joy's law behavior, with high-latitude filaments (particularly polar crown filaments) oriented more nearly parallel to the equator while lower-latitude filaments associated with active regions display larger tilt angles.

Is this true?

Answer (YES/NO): YES